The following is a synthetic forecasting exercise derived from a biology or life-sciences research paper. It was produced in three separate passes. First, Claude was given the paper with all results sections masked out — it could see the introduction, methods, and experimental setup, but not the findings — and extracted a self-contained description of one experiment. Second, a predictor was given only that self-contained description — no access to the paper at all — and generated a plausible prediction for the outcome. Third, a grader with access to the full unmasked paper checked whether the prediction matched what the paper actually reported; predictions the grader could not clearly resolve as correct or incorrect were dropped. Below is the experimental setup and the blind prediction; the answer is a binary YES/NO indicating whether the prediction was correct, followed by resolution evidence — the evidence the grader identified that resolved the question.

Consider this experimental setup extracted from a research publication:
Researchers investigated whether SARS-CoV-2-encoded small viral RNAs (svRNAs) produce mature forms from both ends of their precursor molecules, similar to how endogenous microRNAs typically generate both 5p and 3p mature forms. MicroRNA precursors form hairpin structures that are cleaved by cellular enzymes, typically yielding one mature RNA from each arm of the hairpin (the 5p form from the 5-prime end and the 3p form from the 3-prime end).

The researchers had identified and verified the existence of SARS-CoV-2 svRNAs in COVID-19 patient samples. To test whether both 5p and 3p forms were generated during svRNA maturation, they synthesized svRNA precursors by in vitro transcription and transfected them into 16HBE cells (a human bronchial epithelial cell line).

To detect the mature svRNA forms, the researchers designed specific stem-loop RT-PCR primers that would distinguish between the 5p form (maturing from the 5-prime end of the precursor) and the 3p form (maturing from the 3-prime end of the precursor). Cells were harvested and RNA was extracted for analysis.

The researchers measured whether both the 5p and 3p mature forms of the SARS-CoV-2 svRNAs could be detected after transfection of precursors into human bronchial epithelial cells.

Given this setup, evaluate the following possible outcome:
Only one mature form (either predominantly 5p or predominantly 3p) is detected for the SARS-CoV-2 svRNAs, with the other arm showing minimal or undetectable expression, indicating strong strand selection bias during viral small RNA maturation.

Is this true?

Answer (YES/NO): NO